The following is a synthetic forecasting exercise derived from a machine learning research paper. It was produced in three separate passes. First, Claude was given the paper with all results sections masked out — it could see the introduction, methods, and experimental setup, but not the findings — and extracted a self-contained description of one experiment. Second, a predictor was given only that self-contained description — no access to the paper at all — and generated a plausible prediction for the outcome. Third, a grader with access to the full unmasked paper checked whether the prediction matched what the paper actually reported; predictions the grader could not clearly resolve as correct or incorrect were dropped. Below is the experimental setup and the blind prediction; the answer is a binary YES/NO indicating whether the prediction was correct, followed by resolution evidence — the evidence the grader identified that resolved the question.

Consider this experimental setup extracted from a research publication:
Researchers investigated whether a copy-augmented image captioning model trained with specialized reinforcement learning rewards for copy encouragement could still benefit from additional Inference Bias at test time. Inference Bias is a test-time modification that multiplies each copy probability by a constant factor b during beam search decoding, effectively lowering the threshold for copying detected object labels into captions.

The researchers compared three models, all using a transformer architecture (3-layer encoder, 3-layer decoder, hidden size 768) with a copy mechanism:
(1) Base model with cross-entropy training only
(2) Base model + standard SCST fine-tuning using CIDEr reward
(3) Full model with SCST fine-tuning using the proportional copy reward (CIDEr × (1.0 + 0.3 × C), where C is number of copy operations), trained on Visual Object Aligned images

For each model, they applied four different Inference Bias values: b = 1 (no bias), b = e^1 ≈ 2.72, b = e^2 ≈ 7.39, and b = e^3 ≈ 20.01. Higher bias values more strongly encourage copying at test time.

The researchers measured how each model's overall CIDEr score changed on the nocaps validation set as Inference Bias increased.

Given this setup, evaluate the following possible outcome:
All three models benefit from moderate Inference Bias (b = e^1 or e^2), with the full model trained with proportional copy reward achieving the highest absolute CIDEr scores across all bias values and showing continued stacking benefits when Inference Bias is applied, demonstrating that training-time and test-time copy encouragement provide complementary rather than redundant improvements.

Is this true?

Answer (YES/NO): NO